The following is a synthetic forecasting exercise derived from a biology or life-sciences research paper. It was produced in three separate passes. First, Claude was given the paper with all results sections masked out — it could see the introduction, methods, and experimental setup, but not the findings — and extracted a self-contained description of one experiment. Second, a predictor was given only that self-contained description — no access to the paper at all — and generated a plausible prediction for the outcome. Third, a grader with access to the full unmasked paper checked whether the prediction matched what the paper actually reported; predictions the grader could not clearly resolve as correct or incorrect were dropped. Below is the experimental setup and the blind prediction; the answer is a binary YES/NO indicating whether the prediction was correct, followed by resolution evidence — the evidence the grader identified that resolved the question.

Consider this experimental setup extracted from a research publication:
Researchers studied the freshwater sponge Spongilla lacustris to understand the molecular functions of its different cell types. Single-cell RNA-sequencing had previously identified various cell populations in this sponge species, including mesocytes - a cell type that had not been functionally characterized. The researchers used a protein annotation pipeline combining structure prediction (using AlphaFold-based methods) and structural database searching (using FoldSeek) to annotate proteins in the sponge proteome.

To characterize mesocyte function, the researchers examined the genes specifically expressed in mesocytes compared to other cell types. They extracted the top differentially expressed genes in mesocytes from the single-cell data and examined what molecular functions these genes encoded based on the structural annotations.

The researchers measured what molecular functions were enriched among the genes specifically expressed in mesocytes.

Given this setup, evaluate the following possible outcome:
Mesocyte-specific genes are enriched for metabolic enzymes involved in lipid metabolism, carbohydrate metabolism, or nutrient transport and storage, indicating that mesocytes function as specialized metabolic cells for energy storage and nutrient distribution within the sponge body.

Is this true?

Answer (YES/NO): NO